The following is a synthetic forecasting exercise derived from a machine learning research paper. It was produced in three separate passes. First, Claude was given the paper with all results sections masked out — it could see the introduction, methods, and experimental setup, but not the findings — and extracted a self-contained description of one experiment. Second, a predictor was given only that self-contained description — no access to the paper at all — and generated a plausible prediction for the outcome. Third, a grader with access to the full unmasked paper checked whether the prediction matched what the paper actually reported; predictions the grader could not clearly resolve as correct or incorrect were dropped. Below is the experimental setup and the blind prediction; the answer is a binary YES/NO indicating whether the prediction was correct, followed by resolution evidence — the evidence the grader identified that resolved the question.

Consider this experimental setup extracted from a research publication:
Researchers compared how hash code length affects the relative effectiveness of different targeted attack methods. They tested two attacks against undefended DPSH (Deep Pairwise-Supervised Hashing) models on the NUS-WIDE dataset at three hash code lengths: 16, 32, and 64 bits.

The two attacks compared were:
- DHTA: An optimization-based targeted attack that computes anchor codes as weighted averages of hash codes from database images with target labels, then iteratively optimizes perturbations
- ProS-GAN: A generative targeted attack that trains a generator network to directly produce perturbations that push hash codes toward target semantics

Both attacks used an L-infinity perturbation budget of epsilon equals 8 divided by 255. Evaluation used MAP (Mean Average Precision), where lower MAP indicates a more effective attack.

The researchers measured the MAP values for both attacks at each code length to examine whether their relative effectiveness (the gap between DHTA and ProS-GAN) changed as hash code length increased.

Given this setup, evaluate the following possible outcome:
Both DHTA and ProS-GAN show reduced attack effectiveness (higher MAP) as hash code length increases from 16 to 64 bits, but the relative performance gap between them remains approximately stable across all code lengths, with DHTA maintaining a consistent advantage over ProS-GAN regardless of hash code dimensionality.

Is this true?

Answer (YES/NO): NO